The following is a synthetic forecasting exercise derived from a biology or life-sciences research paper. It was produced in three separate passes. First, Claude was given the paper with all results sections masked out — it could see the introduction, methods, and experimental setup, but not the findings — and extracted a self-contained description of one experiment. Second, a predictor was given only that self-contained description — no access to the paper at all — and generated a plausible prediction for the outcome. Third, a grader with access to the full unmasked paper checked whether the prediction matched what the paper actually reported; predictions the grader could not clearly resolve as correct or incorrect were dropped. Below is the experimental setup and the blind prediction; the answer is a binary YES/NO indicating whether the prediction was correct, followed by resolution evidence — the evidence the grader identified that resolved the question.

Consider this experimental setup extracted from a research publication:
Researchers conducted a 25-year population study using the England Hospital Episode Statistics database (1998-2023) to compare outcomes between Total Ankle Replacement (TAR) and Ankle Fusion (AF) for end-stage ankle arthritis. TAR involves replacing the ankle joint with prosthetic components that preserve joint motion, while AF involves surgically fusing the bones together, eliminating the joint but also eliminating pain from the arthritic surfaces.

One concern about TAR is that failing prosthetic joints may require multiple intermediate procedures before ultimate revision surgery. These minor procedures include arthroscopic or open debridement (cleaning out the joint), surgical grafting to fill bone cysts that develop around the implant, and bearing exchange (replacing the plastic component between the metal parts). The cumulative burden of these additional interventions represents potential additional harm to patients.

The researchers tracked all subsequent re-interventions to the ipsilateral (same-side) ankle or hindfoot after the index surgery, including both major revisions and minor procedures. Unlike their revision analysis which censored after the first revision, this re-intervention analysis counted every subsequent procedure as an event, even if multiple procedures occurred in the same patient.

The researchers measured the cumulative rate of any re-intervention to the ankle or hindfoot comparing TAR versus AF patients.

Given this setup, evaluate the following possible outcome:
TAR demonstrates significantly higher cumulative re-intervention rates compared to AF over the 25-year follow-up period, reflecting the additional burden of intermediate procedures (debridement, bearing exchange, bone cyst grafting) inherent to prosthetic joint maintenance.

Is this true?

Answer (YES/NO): YES